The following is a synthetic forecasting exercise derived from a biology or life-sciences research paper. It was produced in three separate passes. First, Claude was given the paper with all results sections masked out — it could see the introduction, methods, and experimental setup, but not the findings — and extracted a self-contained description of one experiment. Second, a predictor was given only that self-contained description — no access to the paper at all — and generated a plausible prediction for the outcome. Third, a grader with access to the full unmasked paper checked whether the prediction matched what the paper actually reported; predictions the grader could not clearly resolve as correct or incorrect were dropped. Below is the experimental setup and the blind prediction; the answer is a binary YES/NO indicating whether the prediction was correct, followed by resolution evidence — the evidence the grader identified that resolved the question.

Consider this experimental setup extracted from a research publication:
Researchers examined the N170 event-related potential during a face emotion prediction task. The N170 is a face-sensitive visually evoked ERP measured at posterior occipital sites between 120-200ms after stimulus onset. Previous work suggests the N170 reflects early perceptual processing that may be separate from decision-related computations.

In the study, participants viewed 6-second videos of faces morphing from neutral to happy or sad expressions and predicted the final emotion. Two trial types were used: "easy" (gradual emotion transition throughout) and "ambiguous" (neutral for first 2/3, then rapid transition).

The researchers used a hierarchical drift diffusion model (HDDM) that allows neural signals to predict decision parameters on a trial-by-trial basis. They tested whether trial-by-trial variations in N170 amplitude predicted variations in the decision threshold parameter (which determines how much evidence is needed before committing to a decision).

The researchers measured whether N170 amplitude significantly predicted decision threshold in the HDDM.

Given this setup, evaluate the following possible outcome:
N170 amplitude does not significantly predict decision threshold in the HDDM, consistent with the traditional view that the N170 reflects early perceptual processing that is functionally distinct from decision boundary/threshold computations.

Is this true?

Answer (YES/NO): YES